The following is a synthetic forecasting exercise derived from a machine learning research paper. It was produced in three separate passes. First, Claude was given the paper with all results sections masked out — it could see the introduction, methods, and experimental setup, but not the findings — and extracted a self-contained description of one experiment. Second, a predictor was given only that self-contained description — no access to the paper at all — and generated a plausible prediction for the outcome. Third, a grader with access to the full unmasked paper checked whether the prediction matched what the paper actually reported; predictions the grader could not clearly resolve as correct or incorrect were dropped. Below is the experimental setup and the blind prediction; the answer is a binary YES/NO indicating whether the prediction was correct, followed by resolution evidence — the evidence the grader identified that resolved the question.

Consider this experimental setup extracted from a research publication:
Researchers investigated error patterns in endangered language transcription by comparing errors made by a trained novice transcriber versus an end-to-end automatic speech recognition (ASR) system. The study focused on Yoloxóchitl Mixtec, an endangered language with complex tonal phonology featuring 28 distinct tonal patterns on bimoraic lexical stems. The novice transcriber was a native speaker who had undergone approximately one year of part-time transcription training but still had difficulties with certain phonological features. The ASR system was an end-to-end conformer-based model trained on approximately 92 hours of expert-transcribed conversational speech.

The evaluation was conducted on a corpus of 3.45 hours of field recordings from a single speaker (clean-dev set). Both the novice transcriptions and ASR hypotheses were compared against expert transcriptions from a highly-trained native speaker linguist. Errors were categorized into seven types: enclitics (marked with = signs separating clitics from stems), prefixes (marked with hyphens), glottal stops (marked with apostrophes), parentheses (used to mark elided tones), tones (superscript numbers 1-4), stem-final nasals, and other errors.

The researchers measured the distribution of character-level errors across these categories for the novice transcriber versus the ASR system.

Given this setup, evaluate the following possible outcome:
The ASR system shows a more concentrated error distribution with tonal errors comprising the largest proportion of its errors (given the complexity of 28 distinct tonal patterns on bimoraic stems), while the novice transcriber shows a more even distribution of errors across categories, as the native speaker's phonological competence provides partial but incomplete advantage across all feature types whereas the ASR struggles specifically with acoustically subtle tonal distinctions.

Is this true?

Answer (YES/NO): NO